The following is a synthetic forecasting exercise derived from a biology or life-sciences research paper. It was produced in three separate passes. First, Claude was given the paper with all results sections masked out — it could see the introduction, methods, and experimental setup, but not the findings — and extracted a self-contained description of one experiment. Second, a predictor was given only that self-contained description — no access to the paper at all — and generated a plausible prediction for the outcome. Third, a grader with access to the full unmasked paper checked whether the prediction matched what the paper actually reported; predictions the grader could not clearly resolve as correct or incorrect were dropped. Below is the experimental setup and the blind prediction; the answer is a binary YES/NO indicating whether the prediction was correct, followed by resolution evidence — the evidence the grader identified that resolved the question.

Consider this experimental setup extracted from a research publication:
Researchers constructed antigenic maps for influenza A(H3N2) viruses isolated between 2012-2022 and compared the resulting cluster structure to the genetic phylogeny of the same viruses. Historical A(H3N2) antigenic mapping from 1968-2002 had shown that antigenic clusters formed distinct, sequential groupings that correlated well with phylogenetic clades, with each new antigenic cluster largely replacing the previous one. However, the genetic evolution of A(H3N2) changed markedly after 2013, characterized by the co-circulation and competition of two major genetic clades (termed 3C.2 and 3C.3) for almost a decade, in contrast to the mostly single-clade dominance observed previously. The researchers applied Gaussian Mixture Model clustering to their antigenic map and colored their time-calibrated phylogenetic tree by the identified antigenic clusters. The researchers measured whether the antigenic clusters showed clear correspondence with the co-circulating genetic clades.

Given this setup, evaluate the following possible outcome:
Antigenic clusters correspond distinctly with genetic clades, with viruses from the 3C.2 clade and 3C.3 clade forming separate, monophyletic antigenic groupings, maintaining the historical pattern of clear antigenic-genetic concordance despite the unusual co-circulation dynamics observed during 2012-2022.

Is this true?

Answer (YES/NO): NO